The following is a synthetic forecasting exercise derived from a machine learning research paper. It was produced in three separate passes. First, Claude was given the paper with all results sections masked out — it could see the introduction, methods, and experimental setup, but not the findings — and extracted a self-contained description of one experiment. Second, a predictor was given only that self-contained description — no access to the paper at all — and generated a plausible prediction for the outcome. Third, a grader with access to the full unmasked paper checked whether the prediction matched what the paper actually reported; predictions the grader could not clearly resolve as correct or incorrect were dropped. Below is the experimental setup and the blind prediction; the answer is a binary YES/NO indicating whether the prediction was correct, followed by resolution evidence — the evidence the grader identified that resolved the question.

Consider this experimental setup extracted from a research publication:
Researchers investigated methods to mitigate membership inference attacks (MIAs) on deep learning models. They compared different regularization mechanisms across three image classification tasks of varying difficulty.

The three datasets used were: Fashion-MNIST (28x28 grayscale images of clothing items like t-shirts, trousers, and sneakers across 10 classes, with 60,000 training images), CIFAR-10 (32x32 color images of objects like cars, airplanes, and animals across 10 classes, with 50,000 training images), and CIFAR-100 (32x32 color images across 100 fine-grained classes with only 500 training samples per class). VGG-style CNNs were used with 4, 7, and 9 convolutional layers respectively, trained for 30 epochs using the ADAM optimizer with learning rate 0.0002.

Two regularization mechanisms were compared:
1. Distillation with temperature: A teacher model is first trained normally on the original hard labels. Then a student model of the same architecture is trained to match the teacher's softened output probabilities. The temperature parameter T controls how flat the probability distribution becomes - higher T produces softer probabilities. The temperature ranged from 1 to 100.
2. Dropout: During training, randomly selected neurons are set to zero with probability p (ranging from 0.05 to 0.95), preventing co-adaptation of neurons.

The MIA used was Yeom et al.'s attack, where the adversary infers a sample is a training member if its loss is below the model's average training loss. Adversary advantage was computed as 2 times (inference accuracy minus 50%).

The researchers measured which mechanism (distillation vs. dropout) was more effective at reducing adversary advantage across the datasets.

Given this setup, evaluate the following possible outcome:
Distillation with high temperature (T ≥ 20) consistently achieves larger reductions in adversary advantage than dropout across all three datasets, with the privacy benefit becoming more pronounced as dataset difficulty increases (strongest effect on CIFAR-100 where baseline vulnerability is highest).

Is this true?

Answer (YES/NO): NO